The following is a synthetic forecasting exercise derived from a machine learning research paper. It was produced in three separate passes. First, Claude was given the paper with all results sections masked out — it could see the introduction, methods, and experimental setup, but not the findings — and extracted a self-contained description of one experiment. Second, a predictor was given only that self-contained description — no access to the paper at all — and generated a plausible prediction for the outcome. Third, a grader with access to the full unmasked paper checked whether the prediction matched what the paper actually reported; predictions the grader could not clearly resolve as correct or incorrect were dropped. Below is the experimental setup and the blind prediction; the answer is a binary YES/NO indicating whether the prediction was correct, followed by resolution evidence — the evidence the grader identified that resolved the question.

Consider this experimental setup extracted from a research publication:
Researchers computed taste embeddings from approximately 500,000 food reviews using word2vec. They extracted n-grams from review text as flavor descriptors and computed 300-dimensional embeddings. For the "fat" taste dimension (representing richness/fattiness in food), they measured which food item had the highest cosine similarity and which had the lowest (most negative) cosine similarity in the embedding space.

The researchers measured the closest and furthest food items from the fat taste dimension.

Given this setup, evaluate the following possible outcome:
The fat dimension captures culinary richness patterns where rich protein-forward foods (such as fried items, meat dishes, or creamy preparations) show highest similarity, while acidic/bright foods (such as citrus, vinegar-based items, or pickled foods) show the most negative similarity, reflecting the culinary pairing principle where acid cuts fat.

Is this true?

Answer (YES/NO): NO